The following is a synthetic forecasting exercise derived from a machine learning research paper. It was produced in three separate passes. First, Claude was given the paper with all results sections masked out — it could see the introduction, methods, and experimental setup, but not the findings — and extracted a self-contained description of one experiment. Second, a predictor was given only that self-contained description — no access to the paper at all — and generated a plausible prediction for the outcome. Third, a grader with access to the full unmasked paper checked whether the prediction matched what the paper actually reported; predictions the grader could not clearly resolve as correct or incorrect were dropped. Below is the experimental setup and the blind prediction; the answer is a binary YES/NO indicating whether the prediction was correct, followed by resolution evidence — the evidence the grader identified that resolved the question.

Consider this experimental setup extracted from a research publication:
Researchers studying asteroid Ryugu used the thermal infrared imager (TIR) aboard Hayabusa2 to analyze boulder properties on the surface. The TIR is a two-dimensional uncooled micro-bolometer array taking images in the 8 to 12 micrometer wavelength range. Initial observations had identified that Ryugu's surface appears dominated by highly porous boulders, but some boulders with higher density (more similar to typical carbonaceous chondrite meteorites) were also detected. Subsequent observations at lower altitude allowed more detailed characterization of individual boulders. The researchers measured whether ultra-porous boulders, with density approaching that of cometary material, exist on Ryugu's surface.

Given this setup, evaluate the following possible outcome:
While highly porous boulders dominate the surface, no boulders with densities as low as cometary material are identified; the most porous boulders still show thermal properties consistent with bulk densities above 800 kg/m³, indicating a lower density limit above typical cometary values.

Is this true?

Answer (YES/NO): NO